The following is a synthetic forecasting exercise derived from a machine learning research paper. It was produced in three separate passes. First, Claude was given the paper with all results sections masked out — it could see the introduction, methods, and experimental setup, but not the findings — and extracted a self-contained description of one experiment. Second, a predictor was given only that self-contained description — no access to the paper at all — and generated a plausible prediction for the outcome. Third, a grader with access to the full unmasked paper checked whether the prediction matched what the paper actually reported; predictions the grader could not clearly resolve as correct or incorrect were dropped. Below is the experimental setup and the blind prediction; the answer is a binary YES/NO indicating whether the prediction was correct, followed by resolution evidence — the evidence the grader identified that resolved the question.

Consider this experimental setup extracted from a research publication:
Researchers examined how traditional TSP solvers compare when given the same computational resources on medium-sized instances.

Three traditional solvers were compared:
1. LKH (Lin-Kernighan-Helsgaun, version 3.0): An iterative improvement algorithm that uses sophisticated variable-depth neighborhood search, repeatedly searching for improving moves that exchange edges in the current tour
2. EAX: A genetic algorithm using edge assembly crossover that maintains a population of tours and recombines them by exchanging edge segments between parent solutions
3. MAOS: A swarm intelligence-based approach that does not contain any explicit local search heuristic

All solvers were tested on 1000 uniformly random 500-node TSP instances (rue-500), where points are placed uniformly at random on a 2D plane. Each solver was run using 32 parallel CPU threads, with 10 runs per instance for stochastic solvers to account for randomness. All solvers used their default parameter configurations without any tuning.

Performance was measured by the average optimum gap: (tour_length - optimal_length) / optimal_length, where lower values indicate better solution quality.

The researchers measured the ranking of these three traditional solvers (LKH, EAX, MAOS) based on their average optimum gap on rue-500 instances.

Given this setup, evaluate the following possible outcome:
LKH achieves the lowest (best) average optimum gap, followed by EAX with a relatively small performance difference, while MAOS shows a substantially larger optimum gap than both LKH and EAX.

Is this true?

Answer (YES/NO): NO